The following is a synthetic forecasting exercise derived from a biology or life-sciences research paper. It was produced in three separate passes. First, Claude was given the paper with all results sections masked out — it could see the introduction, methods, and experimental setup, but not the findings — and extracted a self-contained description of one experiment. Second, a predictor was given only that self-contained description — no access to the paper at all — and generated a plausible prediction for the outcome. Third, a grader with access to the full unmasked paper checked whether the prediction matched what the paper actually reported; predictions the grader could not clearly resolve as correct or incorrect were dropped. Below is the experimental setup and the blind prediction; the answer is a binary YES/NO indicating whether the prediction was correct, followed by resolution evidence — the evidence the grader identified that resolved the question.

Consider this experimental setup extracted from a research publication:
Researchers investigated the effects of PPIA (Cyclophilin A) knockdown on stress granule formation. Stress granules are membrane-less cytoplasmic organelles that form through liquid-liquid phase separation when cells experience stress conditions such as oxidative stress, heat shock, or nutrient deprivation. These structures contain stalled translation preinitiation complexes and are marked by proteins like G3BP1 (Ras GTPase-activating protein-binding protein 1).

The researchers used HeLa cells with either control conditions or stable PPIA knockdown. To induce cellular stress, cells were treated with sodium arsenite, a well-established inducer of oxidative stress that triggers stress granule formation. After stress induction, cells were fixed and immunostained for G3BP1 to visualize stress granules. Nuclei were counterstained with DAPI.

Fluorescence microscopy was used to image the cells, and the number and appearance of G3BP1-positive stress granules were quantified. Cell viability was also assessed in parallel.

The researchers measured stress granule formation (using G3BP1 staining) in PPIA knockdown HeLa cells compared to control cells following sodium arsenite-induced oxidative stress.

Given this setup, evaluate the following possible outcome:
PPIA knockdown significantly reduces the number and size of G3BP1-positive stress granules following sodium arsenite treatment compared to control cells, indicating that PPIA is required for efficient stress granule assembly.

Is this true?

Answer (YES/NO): YES